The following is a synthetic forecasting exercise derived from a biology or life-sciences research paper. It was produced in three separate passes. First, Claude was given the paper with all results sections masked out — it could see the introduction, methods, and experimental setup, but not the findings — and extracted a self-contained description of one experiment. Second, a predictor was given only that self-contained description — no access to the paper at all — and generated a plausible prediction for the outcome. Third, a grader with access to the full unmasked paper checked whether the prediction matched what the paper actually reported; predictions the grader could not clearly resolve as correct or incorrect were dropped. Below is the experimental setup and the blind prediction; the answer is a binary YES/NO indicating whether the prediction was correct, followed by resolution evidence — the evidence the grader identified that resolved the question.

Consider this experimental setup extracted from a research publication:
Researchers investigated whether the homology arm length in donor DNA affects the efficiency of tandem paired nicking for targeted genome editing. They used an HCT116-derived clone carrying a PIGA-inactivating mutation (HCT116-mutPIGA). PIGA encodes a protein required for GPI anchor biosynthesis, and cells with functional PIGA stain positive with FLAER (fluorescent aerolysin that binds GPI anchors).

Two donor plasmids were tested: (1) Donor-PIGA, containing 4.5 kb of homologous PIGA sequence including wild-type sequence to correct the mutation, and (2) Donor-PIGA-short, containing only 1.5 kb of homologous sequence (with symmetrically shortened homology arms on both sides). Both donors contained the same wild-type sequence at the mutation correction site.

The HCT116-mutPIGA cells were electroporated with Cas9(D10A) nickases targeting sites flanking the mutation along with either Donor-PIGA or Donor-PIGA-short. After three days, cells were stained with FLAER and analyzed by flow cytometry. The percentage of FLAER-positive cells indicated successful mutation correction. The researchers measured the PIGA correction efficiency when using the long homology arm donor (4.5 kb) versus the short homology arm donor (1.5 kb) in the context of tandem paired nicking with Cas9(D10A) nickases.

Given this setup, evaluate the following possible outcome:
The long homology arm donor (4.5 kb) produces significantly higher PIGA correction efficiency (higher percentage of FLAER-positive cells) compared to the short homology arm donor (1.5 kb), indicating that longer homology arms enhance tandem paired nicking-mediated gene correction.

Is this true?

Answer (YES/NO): YES